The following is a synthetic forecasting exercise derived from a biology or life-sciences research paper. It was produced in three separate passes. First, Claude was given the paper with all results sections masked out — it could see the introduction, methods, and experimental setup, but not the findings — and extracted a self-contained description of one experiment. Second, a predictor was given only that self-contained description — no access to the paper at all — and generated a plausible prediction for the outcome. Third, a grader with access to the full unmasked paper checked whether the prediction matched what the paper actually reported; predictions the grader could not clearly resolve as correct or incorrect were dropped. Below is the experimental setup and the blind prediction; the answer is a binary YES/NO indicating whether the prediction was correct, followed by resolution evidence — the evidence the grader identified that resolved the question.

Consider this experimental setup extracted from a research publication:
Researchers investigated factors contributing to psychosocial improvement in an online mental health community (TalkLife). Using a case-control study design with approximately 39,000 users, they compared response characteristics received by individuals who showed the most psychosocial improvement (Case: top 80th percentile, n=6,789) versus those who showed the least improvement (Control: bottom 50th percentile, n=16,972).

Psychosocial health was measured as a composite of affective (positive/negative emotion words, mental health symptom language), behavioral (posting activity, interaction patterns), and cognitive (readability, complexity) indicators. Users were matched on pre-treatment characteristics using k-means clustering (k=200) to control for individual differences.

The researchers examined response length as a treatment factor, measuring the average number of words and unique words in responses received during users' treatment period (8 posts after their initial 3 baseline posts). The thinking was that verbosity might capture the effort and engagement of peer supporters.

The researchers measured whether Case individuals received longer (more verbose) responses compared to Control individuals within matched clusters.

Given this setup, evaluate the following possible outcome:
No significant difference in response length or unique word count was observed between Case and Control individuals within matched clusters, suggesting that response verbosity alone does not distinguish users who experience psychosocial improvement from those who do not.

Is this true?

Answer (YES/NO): NO